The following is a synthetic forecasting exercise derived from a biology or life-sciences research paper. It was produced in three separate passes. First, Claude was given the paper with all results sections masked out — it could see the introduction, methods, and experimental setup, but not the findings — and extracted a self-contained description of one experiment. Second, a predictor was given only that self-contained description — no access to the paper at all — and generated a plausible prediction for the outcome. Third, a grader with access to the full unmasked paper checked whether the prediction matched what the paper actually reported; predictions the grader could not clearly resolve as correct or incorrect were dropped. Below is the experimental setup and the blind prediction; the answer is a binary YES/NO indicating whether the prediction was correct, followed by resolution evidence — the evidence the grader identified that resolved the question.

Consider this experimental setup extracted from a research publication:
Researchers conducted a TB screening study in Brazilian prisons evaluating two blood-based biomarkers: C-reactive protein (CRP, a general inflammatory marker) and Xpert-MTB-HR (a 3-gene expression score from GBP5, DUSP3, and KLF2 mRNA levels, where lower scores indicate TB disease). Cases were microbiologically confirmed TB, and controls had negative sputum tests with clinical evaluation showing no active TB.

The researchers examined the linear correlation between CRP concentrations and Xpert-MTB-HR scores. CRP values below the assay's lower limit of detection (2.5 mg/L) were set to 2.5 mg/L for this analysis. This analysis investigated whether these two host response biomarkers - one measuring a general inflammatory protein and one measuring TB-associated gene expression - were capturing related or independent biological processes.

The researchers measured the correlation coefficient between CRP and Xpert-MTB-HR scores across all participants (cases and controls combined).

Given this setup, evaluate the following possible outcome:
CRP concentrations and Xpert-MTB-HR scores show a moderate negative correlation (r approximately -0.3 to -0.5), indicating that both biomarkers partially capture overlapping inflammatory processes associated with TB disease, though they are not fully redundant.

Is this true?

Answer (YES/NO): YES